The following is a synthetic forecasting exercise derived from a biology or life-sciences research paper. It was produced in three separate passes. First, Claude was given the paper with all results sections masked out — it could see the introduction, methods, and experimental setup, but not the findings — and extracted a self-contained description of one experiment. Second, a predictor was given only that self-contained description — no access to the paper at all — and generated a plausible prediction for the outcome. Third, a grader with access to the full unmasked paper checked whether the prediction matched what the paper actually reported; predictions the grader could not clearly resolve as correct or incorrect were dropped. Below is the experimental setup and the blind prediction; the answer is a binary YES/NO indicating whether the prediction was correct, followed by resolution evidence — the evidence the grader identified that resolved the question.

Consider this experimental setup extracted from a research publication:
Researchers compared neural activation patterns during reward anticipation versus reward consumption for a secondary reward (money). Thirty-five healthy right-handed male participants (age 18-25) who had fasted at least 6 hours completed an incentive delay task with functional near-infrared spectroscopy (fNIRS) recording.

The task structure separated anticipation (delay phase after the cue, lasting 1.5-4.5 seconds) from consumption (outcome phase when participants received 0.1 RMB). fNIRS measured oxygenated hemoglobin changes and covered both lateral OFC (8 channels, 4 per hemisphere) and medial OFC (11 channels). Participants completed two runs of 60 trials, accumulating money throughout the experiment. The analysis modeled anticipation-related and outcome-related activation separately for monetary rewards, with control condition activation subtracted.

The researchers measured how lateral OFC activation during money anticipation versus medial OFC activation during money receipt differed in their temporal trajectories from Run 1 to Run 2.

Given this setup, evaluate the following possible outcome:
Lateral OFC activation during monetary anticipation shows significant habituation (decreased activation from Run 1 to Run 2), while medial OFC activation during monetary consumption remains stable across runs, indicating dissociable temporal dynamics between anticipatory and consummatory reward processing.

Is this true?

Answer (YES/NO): NO